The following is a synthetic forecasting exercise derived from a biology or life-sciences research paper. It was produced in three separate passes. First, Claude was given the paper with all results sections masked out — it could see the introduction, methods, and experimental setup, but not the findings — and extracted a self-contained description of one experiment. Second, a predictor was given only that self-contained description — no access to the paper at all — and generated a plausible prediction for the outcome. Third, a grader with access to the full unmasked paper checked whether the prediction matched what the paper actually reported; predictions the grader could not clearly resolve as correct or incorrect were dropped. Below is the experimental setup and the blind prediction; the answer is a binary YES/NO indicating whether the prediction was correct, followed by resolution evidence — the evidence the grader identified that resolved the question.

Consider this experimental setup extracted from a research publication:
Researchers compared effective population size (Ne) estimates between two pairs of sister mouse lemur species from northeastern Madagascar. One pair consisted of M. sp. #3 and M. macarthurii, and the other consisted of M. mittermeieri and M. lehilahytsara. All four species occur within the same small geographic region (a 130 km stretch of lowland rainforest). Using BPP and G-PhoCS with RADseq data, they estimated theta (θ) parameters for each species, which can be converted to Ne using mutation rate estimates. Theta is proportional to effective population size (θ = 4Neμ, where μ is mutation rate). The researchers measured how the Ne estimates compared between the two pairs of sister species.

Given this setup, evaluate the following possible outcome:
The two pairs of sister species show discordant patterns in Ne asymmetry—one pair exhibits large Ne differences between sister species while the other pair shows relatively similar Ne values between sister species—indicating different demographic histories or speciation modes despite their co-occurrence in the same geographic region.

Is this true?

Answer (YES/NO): YES